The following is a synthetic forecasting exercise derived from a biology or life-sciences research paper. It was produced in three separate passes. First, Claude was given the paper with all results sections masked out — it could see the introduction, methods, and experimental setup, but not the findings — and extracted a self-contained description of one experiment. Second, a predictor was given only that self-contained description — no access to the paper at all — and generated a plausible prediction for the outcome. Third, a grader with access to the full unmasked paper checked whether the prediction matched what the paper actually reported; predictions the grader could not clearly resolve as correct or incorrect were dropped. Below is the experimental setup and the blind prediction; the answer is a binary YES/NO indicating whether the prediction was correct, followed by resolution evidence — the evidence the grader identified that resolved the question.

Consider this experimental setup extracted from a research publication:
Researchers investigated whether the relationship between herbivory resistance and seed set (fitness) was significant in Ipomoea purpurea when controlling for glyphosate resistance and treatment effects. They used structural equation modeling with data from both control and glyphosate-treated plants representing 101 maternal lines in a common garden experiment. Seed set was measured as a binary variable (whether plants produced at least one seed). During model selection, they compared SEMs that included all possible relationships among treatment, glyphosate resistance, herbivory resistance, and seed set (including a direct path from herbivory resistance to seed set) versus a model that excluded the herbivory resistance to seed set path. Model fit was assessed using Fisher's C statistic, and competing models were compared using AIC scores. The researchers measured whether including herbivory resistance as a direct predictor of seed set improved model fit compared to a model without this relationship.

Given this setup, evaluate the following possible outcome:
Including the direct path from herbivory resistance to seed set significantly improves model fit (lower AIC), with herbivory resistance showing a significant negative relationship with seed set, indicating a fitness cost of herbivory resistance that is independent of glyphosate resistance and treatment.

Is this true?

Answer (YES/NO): NO